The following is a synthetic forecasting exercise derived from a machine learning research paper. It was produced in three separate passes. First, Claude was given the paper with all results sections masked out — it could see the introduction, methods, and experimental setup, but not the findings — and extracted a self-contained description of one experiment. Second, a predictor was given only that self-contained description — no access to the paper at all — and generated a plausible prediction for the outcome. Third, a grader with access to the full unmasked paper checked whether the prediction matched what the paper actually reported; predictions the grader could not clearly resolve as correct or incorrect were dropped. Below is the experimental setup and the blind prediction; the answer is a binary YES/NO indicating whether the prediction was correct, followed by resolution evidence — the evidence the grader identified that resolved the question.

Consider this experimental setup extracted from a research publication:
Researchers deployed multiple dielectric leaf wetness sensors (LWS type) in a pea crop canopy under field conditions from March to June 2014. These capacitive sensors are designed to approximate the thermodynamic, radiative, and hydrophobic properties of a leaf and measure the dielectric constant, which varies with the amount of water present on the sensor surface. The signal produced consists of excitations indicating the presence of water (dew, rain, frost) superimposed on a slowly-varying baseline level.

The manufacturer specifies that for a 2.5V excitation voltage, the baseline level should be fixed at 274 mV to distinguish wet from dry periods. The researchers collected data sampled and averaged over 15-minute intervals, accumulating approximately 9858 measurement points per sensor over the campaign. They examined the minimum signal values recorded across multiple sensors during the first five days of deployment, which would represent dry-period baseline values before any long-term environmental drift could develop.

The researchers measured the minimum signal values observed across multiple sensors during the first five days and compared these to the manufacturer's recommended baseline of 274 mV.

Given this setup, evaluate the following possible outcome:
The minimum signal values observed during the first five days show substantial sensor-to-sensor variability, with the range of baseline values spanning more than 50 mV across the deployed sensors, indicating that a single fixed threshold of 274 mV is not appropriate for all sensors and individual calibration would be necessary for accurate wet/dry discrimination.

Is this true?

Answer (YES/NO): NO